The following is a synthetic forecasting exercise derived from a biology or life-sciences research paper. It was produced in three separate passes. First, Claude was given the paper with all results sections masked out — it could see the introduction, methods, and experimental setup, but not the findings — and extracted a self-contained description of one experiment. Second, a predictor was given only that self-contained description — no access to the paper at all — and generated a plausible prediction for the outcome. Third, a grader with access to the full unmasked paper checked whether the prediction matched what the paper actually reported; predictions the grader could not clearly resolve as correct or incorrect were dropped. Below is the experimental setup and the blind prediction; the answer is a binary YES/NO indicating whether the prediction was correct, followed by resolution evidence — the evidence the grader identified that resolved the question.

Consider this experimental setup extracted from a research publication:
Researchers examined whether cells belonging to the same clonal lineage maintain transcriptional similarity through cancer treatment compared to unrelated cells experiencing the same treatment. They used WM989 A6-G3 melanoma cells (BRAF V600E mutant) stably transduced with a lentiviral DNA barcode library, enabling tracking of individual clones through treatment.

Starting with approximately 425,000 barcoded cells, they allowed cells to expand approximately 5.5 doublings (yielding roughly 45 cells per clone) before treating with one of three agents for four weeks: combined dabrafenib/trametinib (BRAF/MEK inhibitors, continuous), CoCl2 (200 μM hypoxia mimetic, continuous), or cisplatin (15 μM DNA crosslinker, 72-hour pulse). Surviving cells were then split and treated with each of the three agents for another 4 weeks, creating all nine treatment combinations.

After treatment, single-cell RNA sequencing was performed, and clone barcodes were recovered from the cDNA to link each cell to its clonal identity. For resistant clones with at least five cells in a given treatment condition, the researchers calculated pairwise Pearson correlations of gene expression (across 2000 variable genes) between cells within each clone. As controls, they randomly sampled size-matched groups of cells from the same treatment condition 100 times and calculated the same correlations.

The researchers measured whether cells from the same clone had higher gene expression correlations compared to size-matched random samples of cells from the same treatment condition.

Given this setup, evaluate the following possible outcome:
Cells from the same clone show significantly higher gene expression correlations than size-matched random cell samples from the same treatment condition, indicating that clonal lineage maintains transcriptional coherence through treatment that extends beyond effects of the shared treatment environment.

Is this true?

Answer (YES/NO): YES